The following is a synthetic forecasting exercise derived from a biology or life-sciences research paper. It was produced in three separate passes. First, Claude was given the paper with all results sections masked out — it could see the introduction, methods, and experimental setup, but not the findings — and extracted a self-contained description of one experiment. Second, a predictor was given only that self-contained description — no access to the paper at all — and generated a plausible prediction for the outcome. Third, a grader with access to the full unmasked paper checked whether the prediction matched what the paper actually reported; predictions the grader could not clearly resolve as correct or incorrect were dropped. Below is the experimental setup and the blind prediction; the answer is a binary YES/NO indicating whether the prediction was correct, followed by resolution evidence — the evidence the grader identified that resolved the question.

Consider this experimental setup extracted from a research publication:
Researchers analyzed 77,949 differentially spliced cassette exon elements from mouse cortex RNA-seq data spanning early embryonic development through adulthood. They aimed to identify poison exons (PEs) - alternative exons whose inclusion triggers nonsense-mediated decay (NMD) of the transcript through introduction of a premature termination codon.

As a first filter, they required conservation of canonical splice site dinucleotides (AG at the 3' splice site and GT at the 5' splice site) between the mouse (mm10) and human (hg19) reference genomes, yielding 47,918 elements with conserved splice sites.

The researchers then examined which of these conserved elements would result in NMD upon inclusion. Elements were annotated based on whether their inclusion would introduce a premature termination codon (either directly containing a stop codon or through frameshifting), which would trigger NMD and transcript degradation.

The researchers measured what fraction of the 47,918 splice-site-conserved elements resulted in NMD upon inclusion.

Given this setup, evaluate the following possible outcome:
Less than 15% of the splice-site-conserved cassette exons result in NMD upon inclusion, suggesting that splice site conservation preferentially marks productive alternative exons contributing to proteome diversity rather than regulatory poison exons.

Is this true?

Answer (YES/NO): YES